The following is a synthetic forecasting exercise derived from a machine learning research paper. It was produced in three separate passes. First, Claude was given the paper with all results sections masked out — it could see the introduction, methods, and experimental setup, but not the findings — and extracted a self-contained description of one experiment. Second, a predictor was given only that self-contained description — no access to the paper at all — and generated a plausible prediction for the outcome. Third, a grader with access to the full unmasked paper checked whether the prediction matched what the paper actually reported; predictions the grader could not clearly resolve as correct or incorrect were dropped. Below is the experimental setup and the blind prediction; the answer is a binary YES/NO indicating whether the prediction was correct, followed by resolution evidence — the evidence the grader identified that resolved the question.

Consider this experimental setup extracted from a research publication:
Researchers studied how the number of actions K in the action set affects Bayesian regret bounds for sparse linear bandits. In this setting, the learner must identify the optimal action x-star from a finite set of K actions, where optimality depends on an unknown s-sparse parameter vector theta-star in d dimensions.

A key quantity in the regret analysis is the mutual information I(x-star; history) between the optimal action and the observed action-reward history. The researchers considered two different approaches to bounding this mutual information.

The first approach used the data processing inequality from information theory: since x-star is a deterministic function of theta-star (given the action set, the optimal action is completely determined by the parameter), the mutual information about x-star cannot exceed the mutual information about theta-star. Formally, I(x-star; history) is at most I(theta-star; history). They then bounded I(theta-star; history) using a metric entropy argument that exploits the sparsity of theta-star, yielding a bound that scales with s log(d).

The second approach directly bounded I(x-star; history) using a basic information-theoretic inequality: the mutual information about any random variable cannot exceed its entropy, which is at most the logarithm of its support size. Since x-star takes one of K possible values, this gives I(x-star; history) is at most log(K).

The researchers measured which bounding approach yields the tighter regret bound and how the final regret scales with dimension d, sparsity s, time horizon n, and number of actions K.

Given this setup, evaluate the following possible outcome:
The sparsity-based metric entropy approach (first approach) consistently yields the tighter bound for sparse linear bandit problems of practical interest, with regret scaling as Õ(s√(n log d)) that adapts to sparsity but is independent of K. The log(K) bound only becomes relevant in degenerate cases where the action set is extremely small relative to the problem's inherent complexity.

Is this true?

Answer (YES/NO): NO